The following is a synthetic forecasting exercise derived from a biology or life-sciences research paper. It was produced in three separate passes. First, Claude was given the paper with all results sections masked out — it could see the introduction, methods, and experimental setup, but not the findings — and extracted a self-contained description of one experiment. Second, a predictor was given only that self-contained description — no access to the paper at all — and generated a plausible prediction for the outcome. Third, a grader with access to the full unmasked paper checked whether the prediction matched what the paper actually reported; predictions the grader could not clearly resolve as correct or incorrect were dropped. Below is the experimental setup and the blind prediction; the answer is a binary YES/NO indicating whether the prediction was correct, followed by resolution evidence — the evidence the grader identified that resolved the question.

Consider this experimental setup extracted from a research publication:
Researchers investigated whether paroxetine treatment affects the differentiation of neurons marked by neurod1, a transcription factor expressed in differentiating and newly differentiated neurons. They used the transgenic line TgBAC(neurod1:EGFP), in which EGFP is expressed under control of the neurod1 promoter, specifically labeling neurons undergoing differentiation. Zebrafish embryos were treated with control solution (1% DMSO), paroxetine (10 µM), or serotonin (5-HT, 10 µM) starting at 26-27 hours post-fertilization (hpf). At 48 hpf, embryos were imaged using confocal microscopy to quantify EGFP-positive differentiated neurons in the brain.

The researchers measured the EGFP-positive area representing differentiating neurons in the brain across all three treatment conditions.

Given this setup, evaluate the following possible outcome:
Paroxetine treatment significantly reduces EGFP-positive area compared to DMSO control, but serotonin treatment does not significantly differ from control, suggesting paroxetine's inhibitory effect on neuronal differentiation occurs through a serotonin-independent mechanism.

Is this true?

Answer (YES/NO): NO